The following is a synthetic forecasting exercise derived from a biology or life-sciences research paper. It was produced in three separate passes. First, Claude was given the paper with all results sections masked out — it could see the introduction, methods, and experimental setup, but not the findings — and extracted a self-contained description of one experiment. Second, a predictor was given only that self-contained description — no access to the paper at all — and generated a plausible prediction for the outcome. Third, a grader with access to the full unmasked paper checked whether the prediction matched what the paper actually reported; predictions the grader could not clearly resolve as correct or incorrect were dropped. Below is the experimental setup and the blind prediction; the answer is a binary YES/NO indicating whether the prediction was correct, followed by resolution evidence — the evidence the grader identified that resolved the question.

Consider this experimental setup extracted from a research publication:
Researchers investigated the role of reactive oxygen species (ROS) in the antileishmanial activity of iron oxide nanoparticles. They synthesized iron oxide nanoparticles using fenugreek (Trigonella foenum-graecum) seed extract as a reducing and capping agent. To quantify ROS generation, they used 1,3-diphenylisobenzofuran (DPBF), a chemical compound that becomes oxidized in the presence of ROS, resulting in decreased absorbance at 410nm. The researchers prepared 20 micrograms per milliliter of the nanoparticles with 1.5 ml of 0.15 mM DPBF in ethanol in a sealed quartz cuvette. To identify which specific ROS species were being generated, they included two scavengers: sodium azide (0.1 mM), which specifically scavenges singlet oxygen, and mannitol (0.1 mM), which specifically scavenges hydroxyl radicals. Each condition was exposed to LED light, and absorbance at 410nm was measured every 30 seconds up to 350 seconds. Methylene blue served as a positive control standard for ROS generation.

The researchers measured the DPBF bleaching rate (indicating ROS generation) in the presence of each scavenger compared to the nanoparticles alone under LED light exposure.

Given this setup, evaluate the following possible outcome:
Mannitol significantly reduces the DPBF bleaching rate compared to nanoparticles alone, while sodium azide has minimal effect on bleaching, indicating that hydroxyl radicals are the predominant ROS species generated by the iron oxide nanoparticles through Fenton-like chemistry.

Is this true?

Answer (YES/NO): NO